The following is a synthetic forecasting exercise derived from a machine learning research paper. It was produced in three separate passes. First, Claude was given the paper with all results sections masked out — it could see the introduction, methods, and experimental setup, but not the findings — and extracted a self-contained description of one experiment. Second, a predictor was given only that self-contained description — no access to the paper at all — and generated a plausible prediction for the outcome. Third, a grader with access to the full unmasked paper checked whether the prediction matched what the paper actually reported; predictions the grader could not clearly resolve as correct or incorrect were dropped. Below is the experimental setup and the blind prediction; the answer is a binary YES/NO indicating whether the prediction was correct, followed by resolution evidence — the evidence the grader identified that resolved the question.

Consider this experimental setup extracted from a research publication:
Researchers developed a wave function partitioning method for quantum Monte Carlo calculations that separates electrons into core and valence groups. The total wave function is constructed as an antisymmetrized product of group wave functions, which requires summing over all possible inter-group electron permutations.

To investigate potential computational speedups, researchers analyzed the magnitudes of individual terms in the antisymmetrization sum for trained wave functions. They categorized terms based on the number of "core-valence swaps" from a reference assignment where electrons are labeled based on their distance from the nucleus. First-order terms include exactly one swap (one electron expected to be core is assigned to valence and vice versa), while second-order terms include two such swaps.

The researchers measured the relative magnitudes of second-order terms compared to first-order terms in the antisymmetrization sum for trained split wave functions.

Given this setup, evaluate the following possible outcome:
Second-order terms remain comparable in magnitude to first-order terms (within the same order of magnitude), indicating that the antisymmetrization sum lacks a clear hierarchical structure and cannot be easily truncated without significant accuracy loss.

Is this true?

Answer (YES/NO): NO